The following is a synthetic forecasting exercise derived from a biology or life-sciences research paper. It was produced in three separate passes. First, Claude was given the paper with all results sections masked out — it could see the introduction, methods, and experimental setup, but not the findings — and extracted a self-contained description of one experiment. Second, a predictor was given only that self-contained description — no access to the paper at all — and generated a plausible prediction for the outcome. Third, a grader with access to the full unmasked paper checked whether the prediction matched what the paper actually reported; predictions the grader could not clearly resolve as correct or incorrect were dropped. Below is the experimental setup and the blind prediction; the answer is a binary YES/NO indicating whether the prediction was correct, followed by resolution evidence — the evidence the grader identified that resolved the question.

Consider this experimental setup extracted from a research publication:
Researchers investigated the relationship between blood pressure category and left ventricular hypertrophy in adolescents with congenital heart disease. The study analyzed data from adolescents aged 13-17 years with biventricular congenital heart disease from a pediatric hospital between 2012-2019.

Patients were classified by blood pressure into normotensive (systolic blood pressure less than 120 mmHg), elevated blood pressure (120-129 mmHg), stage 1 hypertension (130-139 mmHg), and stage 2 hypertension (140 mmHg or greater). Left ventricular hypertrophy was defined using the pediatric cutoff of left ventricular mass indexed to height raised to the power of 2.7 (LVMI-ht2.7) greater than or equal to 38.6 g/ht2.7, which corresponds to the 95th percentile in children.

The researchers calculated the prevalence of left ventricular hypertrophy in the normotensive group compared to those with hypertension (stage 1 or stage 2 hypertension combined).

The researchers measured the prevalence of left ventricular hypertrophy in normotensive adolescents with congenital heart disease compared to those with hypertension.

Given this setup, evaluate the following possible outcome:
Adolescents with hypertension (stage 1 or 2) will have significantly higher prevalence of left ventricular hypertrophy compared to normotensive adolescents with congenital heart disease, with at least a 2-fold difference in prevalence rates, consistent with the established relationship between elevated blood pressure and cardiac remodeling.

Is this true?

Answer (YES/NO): NO